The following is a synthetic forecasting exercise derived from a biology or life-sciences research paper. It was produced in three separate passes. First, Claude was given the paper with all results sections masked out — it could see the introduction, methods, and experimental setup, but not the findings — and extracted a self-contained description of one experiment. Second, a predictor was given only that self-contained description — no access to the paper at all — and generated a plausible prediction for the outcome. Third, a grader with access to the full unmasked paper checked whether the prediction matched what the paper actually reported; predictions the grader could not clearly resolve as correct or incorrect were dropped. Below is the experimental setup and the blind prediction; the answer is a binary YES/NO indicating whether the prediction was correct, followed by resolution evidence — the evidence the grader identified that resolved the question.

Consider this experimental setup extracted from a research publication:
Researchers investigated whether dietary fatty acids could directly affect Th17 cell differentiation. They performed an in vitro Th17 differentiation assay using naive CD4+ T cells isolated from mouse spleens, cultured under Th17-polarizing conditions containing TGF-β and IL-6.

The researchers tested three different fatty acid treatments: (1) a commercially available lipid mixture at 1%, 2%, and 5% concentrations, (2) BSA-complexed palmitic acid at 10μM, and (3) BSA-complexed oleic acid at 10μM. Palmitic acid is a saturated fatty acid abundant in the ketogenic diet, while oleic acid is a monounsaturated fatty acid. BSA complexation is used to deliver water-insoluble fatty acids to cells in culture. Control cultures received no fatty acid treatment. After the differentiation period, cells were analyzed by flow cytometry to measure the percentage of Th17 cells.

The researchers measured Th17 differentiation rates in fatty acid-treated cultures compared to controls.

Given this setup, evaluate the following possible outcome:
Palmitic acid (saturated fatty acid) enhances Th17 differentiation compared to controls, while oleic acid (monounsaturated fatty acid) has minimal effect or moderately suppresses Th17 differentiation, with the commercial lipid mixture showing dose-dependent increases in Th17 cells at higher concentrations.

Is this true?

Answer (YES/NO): NO